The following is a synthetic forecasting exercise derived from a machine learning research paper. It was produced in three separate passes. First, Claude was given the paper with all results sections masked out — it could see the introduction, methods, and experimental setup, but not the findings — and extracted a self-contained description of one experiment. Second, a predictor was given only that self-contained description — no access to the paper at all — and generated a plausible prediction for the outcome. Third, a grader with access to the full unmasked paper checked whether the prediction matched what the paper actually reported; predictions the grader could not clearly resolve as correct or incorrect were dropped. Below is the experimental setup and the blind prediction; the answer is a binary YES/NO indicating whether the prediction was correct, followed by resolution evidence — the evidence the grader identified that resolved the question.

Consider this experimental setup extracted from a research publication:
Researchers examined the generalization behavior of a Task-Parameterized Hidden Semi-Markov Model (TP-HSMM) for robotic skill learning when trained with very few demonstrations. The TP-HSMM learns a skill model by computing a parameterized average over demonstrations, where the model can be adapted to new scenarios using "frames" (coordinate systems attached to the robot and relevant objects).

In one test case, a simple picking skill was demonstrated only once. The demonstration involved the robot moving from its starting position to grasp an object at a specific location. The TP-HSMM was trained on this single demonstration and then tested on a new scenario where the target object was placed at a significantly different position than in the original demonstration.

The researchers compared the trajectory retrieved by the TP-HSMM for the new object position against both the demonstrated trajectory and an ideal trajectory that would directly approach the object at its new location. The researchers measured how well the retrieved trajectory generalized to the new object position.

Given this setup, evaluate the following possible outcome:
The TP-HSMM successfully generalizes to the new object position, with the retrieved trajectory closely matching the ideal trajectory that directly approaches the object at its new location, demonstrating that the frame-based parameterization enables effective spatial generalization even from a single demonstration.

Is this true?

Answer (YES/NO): NO